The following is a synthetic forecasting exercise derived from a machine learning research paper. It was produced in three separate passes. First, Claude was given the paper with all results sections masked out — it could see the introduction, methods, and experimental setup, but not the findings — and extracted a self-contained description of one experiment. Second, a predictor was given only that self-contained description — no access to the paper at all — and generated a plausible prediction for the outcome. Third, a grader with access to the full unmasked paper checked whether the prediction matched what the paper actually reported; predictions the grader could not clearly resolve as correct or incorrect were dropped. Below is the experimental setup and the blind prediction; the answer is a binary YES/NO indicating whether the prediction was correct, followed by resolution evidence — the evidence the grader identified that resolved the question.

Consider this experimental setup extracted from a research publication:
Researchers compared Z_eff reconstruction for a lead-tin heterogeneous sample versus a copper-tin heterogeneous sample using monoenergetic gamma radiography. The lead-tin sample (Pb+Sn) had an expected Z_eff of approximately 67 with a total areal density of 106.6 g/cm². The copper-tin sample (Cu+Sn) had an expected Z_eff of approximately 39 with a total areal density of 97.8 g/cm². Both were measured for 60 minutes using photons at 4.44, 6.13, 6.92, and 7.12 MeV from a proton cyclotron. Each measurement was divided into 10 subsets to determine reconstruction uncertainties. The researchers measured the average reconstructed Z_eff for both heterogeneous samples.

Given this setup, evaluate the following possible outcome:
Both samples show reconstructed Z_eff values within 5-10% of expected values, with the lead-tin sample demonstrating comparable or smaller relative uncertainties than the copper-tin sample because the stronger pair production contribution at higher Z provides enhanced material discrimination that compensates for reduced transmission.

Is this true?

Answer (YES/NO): NO